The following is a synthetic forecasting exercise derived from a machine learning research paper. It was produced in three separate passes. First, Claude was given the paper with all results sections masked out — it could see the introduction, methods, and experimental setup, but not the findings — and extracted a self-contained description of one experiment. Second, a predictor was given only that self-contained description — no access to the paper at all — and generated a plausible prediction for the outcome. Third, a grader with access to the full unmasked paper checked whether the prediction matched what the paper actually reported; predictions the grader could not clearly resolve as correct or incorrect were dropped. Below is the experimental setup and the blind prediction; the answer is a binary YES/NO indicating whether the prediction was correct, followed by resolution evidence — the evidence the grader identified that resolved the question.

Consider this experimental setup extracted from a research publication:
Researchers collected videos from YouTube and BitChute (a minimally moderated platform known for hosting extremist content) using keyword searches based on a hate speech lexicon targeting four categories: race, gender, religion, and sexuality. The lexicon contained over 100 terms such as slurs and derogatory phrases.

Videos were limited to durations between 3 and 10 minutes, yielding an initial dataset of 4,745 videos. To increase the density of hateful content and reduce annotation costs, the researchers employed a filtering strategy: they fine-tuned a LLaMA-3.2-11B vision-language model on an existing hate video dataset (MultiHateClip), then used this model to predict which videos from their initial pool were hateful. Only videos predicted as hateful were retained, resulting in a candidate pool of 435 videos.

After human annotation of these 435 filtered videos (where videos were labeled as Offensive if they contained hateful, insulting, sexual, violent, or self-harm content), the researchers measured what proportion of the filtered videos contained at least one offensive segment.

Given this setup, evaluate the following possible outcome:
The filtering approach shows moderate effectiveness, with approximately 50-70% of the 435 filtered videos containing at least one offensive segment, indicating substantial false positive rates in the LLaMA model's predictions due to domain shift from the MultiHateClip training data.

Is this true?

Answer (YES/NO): NO